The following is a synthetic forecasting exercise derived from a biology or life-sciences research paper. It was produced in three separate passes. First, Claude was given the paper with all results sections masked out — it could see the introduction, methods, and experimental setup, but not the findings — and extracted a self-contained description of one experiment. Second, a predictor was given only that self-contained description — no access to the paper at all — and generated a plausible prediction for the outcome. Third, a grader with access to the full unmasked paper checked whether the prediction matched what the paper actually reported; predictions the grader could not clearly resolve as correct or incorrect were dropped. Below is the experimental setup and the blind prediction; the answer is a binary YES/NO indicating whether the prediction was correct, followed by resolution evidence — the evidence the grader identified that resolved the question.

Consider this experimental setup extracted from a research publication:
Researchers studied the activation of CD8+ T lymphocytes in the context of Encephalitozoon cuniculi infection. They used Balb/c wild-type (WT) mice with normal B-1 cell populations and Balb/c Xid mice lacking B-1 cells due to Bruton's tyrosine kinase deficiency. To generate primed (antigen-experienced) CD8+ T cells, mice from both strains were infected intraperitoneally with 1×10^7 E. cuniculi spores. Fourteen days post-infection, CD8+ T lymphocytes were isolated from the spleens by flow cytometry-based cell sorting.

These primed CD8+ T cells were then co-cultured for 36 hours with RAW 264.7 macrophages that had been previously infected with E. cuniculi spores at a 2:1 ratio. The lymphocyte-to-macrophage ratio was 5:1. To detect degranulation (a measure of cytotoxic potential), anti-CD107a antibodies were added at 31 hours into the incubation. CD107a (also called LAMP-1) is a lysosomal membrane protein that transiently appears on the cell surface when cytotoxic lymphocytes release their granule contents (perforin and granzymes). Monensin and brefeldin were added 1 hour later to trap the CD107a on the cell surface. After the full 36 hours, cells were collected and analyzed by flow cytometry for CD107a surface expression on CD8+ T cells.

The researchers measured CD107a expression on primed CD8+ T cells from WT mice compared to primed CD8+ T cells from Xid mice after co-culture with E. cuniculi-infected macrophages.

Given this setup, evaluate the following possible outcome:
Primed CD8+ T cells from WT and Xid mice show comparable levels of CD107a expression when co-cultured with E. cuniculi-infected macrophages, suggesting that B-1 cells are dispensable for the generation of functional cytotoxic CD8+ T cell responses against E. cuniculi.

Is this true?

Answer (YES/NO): NO